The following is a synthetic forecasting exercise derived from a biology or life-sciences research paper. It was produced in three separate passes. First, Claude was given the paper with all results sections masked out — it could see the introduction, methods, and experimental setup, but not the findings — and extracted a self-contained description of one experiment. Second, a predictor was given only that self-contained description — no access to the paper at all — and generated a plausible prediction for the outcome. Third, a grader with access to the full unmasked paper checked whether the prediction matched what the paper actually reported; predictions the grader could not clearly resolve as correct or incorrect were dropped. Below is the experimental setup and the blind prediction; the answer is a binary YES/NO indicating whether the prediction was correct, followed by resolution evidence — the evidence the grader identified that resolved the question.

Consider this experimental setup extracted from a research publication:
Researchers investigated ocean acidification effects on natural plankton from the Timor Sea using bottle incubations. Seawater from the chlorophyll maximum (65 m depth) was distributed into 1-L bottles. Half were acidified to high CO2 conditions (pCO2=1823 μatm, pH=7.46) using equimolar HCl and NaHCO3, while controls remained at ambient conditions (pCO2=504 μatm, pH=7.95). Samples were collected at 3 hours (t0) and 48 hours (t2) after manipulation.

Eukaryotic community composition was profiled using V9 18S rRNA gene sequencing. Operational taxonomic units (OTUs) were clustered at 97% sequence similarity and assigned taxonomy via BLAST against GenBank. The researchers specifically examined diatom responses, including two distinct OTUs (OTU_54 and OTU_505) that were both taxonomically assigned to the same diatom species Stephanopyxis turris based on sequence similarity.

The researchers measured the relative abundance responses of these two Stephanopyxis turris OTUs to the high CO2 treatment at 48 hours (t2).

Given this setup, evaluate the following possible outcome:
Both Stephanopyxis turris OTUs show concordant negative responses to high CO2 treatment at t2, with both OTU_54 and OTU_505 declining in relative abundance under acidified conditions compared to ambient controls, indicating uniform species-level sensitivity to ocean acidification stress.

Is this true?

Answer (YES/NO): NO